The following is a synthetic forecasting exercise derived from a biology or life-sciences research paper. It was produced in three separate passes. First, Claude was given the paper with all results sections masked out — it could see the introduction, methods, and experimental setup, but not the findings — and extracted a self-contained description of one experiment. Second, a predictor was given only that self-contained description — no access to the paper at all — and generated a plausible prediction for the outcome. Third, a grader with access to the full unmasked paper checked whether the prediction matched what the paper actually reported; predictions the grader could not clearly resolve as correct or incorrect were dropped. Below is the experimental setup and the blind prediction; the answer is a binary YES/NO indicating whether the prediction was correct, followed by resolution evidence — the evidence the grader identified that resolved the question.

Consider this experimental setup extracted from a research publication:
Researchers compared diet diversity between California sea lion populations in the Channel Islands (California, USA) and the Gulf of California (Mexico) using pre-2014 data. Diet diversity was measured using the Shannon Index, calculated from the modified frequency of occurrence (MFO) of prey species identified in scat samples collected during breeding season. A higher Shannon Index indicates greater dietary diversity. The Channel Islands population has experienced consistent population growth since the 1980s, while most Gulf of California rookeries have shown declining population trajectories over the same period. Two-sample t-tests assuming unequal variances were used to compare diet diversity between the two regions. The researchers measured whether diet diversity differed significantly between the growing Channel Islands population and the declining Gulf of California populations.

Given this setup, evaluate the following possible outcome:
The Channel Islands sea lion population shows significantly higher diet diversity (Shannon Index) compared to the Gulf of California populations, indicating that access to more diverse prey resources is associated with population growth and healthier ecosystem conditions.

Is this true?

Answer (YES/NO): NO